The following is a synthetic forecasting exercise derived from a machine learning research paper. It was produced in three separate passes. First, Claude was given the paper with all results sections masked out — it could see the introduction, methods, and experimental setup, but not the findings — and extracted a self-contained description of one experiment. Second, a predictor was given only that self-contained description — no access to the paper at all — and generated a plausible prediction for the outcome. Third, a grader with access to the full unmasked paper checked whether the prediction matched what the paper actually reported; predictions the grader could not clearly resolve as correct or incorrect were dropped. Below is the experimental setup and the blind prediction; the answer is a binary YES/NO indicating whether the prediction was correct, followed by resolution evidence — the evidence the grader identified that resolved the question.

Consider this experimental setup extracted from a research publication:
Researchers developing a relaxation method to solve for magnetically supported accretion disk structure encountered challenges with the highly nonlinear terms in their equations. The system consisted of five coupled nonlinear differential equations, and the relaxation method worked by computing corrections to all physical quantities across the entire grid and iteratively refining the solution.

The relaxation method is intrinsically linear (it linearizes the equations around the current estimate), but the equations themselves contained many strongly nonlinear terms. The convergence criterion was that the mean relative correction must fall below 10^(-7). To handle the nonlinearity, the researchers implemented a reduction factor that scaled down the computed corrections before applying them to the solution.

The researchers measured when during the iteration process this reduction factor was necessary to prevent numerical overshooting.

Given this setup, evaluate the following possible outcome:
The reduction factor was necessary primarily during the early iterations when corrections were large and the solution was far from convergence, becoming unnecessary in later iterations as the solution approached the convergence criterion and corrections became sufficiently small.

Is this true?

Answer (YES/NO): YES